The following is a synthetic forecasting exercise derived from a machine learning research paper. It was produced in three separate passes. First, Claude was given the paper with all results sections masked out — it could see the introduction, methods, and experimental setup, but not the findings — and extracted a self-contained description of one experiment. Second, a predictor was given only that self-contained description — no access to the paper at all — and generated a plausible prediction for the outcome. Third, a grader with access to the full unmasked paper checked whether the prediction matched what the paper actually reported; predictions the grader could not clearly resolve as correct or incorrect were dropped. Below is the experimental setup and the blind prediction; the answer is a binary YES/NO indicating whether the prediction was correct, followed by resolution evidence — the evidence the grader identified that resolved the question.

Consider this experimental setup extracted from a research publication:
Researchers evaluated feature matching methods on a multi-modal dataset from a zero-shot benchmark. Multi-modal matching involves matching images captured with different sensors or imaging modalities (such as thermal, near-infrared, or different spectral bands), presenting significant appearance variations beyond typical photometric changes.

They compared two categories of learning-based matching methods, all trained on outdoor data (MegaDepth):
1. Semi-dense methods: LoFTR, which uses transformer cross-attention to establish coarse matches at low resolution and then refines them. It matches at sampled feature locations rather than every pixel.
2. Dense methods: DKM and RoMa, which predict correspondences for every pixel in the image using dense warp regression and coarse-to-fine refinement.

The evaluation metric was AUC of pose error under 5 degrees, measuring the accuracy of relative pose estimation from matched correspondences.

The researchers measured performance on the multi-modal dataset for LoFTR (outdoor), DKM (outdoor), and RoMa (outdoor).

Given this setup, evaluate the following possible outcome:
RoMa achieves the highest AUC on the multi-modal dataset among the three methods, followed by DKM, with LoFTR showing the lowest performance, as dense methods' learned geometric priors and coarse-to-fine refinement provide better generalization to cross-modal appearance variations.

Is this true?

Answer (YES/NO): YES